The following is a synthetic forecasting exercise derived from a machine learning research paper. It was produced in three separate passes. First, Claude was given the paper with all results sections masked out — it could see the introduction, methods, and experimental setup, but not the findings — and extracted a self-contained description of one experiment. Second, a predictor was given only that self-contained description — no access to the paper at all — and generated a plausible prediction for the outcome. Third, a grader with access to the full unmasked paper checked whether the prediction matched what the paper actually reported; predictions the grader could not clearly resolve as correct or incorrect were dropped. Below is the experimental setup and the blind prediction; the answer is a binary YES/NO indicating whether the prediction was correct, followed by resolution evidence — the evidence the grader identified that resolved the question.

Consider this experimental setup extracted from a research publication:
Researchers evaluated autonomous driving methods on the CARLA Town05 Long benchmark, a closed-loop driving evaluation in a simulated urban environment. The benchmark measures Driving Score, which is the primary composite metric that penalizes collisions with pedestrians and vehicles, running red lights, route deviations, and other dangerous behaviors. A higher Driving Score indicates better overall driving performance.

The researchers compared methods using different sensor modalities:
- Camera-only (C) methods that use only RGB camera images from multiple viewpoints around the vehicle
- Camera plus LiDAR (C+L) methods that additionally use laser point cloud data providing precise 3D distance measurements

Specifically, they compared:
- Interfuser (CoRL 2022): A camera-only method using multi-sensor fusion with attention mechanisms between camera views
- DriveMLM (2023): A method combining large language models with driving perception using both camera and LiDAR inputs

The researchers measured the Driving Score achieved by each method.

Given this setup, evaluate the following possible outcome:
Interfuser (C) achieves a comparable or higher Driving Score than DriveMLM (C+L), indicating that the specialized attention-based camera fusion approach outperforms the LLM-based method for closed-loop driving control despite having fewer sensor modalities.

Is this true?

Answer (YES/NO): NO